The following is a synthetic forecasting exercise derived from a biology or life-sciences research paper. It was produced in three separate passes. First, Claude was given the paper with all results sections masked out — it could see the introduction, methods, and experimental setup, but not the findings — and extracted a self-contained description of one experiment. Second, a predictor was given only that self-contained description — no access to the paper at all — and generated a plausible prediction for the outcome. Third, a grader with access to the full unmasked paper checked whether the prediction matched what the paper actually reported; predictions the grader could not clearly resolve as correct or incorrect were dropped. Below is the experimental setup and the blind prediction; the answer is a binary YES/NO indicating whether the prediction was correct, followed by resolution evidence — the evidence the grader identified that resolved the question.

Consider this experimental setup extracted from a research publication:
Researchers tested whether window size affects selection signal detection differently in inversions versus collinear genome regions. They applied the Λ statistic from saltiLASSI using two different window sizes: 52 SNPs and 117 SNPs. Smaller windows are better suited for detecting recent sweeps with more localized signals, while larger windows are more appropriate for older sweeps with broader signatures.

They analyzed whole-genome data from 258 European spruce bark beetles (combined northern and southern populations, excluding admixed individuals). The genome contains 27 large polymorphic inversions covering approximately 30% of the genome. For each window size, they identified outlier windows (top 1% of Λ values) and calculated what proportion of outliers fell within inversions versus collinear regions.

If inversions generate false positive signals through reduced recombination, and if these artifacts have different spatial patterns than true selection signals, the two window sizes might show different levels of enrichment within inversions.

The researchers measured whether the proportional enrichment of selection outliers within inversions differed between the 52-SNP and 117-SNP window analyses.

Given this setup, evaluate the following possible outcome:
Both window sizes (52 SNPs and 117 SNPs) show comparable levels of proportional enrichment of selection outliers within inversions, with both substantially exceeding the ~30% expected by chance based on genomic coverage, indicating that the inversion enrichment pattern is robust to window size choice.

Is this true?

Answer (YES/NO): NO